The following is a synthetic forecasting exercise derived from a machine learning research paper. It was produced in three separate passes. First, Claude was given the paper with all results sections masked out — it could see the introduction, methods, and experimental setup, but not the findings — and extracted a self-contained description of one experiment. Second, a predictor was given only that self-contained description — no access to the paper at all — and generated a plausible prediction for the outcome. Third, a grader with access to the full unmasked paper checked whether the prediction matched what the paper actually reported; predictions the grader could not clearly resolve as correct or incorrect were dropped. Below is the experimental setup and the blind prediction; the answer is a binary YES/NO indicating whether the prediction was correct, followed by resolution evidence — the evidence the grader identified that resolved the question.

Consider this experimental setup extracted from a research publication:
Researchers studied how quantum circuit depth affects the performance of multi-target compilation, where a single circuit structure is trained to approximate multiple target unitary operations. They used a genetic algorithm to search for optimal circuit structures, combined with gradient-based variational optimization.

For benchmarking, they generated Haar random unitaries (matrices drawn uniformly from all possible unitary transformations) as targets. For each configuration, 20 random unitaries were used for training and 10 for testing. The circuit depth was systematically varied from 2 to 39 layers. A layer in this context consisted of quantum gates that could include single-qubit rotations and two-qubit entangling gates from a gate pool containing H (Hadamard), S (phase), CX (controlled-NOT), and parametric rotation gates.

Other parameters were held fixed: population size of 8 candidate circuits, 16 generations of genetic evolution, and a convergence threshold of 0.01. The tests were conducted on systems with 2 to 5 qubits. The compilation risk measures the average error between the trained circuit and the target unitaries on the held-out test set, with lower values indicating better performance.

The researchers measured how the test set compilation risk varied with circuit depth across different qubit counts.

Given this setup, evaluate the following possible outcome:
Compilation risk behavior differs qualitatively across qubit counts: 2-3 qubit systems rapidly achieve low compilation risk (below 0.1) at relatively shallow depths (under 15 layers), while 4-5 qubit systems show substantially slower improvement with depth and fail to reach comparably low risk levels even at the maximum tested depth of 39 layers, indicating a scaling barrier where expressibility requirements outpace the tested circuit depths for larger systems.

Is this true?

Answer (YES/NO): NO